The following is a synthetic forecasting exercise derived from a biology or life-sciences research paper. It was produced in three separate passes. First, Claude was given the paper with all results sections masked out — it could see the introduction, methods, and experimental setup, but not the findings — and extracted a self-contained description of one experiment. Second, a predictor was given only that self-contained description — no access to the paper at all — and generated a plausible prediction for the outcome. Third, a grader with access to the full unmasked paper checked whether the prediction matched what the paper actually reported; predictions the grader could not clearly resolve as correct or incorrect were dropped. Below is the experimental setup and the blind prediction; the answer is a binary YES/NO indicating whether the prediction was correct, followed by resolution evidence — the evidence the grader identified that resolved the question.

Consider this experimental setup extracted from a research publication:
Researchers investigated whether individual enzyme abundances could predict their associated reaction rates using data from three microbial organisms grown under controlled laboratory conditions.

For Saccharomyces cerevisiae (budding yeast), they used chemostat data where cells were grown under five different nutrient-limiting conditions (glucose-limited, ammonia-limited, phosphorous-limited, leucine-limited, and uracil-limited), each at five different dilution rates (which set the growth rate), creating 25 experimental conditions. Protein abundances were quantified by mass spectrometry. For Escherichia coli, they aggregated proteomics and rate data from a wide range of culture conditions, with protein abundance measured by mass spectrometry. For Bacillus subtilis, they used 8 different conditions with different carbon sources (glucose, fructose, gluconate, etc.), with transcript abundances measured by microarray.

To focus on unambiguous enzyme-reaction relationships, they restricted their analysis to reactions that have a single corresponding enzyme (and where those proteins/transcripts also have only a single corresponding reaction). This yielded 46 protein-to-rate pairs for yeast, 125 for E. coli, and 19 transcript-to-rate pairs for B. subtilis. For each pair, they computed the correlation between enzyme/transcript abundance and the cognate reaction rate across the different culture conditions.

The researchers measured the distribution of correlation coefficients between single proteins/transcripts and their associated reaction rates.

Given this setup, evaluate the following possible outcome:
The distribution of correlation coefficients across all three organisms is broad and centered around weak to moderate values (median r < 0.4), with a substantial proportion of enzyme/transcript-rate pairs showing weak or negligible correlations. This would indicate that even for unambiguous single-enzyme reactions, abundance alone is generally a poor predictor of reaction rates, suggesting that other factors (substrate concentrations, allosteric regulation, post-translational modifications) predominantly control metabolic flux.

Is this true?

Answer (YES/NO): NO